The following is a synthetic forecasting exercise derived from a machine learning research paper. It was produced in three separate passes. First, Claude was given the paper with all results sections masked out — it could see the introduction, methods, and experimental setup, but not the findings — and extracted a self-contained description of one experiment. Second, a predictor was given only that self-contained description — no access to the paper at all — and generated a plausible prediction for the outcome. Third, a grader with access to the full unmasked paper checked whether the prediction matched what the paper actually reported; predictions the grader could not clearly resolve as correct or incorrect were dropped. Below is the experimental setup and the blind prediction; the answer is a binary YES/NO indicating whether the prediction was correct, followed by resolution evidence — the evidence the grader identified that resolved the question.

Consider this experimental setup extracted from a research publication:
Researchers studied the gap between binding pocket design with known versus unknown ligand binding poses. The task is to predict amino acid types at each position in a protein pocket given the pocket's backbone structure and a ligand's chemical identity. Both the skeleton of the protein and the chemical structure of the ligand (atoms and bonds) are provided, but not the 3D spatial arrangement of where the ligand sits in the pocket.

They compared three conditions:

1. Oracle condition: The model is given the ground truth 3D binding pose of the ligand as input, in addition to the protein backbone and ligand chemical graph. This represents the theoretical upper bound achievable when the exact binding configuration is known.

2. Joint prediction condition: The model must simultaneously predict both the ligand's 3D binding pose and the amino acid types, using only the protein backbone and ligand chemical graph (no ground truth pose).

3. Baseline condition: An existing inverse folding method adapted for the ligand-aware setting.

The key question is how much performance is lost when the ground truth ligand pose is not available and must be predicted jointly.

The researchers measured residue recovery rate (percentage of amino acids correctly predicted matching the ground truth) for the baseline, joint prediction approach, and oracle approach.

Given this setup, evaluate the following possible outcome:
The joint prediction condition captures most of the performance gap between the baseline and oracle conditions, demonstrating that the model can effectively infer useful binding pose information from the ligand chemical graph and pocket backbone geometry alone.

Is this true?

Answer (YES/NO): YES